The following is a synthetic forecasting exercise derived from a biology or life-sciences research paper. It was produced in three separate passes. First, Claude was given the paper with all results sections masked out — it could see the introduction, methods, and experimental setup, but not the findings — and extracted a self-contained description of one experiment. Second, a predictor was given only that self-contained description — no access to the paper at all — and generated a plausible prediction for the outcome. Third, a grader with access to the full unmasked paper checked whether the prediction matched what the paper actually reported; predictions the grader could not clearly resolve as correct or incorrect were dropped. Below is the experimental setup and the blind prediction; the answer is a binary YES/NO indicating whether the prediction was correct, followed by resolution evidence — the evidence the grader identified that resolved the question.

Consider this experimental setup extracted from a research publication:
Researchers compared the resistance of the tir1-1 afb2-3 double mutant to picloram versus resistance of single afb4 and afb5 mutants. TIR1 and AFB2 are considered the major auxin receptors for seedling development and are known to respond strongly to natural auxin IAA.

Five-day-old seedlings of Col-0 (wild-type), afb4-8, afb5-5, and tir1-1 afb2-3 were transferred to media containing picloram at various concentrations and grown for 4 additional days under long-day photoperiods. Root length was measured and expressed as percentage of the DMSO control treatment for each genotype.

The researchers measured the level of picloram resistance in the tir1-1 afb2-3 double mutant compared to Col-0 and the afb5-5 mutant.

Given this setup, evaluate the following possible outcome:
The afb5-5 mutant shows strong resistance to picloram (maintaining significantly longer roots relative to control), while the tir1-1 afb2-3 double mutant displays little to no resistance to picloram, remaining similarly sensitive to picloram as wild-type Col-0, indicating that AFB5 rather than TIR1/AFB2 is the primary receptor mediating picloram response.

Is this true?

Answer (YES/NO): YES